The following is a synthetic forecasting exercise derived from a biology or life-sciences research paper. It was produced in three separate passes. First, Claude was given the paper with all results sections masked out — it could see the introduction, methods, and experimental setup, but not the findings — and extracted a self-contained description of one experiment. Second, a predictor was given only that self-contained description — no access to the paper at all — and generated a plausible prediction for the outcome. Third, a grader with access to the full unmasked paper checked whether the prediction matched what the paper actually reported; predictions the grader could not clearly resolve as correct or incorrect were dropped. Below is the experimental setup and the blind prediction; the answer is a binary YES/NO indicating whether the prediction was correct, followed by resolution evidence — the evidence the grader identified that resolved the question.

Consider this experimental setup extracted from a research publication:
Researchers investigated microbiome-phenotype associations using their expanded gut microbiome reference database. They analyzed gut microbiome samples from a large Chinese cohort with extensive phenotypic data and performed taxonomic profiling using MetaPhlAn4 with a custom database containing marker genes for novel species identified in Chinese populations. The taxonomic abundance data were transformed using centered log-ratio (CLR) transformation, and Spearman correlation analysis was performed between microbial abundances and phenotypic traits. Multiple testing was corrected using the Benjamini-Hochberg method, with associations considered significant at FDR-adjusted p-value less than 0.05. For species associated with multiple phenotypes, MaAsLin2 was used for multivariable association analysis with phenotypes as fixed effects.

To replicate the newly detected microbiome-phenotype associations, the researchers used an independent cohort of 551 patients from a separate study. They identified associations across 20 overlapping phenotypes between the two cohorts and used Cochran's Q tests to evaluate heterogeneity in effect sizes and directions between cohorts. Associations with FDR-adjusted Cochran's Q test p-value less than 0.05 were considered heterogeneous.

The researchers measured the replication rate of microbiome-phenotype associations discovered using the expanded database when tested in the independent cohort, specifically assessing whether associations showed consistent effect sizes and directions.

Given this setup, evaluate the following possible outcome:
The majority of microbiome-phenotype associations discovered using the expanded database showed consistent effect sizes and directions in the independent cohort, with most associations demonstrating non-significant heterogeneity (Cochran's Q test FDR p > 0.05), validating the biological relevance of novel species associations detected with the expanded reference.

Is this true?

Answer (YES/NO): YES